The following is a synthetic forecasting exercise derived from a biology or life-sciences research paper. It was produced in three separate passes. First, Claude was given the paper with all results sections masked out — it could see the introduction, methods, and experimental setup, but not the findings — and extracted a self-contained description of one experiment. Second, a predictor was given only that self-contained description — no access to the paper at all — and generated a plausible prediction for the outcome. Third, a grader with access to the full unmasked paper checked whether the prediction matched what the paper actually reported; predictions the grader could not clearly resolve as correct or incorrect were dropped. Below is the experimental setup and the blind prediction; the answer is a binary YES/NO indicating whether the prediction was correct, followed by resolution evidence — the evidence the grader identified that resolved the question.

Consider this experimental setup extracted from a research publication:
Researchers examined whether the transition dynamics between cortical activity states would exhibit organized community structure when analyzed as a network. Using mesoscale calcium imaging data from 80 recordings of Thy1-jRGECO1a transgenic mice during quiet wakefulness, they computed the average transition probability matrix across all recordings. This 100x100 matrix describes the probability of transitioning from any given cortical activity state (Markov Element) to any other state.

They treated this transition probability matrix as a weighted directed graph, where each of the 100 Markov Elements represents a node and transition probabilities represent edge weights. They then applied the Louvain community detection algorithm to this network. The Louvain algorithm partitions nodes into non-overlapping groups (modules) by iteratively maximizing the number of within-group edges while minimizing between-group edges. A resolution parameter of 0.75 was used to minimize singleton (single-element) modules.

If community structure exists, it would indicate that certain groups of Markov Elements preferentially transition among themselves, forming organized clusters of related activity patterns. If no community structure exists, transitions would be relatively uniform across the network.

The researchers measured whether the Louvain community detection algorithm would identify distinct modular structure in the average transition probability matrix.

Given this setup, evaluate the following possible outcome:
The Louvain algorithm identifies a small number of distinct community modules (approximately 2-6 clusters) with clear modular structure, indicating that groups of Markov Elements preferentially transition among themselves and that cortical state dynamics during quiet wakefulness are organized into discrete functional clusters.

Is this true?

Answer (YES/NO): YES